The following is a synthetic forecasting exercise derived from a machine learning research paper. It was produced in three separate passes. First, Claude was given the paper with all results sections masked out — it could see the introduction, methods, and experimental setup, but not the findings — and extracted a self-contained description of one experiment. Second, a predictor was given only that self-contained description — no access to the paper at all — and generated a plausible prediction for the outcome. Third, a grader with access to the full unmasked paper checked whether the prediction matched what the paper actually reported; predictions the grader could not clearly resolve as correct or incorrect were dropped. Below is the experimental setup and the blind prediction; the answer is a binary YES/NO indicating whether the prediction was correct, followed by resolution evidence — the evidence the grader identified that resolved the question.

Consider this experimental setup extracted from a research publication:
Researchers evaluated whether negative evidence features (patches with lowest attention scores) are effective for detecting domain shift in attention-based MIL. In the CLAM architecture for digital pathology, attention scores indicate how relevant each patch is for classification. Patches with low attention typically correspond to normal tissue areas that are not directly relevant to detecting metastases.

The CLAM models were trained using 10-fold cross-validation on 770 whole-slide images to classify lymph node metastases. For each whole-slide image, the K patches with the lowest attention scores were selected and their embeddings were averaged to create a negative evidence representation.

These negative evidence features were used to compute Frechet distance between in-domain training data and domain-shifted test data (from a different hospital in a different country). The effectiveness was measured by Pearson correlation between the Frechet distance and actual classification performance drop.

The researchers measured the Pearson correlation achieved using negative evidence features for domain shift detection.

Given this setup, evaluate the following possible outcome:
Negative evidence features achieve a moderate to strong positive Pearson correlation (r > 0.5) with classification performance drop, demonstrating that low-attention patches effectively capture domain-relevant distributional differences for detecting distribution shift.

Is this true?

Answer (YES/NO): NO